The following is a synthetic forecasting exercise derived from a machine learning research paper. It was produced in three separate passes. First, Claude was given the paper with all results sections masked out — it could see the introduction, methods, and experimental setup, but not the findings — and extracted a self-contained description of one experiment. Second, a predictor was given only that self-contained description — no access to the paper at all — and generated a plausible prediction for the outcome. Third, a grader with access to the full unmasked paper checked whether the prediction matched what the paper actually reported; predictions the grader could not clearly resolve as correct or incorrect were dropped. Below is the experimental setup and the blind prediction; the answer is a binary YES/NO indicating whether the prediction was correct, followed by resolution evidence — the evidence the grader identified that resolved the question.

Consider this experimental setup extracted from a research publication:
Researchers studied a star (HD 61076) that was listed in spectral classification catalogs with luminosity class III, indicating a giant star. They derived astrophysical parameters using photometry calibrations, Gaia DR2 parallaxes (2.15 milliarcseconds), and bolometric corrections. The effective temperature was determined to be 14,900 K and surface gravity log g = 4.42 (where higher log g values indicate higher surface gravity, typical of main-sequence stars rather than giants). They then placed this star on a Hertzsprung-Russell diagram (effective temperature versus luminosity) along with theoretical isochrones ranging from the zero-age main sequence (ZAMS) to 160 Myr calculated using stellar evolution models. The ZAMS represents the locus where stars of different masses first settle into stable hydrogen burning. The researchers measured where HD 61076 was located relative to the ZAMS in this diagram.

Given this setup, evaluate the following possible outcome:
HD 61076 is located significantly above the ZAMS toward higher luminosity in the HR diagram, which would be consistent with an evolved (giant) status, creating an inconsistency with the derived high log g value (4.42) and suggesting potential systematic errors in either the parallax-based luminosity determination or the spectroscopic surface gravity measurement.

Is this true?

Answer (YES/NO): NO